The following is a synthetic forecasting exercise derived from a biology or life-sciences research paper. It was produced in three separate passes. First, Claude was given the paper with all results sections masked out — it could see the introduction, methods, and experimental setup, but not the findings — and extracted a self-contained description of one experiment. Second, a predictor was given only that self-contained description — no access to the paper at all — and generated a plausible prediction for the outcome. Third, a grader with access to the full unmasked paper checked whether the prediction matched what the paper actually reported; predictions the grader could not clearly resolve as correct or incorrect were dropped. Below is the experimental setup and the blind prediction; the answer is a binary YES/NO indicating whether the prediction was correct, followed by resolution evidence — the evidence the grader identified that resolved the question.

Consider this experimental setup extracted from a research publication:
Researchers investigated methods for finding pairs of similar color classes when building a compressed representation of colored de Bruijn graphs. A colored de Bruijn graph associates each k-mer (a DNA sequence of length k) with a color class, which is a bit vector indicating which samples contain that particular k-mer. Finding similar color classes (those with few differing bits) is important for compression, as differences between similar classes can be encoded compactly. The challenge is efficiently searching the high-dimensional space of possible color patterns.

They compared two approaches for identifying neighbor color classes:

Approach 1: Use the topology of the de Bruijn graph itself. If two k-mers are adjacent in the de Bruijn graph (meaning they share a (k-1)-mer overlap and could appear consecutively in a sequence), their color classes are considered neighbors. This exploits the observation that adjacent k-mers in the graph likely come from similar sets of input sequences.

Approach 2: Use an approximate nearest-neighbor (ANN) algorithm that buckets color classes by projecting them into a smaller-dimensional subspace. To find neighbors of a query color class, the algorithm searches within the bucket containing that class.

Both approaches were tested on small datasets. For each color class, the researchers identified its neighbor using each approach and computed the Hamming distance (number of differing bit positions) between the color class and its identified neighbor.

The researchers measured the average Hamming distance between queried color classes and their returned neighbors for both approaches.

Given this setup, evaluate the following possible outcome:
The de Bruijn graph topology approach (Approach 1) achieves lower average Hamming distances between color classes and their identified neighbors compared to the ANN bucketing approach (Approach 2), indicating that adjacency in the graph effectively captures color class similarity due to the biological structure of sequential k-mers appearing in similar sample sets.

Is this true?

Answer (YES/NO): YES